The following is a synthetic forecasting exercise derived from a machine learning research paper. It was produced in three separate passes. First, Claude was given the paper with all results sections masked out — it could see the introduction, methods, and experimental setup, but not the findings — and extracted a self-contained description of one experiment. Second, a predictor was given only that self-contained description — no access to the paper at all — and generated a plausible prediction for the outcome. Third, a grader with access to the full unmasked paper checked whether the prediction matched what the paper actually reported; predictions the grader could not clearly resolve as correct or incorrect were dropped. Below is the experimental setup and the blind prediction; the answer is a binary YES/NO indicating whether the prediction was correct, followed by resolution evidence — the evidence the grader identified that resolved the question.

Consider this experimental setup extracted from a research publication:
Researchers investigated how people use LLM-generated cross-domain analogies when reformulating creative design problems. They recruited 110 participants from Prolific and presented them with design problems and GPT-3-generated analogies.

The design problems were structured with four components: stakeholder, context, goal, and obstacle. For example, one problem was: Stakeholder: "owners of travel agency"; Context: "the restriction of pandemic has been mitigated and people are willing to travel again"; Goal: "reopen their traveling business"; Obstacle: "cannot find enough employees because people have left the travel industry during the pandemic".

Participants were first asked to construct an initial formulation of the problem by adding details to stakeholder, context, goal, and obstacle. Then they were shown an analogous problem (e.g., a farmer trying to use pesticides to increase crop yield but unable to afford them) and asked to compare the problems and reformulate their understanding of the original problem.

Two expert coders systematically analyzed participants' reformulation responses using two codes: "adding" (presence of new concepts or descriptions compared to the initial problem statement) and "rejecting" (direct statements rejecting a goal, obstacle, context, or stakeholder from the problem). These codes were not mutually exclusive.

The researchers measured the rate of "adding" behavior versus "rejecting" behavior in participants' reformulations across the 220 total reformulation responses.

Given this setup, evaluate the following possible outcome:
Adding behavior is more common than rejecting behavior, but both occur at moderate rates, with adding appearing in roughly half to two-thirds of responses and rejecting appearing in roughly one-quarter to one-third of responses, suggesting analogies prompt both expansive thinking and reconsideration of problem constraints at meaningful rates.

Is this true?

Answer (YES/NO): NO